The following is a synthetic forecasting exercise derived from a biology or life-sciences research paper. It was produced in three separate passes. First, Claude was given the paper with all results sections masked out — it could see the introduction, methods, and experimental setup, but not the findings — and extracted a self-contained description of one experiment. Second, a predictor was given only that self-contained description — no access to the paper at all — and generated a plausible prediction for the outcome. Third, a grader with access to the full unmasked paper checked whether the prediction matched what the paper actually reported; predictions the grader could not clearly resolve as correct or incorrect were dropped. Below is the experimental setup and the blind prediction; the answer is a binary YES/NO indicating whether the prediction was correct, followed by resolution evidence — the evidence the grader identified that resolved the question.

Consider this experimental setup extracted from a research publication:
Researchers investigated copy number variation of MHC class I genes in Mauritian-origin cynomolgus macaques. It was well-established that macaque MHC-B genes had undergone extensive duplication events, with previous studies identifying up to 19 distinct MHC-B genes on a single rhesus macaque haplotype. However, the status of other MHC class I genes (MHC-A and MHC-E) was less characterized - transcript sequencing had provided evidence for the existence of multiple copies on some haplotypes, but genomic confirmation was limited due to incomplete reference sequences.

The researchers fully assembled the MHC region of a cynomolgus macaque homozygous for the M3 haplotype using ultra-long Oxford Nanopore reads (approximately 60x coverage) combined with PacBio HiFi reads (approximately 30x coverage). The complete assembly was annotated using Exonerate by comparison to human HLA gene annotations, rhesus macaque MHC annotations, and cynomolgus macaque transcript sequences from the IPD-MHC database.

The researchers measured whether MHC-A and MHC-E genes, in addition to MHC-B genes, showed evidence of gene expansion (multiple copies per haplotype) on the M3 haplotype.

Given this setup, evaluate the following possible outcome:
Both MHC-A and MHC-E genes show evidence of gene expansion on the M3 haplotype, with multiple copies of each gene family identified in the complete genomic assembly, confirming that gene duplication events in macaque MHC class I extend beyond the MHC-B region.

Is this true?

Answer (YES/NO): YES